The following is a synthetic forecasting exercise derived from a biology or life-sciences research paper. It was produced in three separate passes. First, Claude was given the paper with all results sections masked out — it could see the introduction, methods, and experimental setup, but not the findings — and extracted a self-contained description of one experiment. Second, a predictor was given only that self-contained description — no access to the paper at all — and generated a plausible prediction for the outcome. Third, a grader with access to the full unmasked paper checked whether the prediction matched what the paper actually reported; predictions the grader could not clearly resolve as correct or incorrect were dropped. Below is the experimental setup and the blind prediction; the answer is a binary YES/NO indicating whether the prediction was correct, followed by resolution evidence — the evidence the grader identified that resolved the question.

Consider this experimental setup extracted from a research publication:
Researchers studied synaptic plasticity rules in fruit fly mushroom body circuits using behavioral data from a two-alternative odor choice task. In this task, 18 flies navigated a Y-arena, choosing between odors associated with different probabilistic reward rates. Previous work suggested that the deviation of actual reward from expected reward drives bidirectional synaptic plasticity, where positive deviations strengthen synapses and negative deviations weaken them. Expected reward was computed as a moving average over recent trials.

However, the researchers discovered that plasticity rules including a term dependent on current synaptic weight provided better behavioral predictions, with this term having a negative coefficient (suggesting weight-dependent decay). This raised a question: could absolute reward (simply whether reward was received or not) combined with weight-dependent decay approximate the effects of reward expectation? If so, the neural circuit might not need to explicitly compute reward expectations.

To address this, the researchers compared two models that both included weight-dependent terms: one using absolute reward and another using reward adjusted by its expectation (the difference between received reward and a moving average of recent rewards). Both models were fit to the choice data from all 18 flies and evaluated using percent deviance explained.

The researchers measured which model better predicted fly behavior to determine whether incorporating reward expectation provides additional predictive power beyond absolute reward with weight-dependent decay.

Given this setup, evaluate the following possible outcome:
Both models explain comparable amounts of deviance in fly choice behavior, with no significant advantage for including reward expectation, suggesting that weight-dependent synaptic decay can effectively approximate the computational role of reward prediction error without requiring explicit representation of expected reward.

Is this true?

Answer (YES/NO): NO